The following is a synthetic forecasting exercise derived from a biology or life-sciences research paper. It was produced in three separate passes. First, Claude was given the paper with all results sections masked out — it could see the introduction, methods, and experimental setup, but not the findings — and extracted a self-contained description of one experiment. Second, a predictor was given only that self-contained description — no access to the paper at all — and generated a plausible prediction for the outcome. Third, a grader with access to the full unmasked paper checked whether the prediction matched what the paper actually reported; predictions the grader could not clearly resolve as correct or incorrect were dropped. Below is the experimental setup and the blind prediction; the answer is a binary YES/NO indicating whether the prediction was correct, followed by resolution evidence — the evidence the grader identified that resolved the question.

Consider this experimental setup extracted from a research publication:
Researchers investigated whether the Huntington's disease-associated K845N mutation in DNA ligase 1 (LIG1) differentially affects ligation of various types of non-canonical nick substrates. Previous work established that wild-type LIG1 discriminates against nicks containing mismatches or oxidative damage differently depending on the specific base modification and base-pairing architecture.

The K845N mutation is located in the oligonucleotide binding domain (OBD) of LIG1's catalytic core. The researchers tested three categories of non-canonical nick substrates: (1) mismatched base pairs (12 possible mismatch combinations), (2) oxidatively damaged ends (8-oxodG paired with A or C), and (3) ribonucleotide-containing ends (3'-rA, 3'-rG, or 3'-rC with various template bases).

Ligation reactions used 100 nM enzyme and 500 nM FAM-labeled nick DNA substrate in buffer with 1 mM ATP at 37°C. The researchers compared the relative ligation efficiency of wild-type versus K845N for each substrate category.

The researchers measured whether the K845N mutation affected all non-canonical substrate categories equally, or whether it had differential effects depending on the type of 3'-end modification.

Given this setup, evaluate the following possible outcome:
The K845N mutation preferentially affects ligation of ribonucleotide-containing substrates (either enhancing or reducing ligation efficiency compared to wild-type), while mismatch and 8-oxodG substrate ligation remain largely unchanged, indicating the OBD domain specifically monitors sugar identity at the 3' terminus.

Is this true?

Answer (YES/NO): NO